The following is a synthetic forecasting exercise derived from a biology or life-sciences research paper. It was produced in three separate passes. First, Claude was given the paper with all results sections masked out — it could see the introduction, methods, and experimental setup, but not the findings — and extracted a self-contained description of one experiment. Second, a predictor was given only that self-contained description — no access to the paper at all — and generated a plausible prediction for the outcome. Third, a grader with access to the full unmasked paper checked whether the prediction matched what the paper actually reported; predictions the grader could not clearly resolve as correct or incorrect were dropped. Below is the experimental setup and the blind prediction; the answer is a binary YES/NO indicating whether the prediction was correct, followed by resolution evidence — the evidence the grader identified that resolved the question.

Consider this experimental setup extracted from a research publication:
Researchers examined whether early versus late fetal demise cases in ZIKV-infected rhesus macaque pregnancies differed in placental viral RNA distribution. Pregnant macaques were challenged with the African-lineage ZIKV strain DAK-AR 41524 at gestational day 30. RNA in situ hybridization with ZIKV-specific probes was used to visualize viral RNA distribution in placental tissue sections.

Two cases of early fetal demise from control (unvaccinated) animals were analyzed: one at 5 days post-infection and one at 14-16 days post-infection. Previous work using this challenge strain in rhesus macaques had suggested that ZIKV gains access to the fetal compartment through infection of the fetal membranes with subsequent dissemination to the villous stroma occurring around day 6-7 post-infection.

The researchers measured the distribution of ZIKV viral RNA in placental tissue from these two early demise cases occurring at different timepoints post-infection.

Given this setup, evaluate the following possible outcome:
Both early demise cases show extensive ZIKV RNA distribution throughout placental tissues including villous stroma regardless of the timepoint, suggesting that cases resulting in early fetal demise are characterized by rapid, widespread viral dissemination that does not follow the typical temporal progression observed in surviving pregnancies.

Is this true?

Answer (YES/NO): NO